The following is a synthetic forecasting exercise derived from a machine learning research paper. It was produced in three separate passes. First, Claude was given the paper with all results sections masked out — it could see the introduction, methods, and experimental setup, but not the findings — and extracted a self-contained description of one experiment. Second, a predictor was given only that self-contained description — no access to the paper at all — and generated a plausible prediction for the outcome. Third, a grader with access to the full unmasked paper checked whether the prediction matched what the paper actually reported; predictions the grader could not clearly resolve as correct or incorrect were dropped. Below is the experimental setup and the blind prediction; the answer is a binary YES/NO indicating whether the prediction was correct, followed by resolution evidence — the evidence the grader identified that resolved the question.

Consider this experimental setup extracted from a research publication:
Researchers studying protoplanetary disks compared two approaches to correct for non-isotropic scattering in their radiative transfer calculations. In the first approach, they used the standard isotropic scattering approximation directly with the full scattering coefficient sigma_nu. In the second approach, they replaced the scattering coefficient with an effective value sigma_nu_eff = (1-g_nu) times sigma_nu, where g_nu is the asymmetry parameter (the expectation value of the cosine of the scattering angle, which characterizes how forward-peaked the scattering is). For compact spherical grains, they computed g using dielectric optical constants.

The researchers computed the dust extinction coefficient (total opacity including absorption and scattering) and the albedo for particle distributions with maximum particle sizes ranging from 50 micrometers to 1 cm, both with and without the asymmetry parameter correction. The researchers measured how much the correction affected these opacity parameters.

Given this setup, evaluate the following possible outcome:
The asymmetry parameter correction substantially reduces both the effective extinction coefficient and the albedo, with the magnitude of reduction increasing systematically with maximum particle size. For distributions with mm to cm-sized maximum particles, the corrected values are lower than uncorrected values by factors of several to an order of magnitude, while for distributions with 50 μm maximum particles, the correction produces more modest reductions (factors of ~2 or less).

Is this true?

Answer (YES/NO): NO